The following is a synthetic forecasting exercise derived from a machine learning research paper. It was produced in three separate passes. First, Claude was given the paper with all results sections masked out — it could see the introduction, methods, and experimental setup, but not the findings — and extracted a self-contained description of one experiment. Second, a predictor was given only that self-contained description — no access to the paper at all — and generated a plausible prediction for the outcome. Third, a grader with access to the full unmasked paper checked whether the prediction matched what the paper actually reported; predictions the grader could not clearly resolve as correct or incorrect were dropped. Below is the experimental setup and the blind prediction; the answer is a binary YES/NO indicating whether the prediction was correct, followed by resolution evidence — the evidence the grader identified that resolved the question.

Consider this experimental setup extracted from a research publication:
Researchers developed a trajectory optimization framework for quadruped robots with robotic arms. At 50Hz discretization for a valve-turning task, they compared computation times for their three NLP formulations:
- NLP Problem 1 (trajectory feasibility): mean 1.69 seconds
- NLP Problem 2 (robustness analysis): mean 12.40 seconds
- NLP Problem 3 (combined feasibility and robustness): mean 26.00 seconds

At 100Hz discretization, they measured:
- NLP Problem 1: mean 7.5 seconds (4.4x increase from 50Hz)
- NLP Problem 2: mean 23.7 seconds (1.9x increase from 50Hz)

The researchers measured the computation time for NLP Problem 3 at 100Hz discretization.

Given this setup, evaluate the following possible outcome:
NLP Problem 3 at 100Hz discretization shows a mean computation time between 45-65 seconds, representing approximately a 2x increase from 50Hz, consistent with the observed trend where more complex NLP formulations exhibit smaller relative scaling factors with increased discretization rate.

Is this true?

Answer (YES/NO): NO